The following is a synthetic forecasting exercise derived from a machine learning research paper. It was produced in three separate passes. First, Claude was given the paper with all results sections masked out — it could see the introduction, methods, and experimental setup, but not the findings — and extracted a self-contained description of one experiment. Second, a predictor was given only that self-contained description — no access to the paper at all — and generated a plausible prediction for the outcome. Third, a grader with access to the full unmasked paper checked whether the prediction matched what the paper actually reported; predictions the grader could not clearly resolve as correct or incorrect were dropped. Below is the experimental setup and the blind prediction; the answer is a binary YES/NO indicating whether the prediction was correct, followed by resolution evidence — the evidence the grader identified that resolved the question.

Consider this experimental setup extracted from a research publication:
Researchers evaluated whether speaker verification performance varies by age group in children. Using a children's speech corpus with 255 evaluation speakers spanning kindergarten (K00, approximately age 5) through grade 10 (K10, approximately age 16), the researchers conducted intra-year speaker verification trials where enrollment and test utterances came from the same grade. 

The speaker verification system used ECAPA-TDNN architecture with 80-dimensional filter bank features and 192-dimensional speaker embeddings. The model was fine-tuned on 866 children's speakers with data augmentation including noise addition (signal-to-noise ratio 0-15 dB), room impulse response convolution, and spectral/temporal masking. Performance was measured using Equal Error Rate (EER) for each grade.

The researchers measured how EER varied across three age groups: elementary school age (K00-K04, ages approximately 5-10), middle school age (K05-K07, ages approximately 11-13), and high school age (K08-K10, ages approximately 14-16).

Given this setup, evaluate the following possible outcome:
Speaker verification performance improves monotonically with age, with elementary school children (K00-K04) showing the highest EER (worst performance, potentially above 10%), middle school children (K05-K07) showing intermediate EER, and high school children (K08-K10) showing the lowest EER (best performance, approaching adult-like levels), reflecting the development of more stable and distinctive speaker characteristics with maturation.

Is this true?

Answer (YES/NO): NO